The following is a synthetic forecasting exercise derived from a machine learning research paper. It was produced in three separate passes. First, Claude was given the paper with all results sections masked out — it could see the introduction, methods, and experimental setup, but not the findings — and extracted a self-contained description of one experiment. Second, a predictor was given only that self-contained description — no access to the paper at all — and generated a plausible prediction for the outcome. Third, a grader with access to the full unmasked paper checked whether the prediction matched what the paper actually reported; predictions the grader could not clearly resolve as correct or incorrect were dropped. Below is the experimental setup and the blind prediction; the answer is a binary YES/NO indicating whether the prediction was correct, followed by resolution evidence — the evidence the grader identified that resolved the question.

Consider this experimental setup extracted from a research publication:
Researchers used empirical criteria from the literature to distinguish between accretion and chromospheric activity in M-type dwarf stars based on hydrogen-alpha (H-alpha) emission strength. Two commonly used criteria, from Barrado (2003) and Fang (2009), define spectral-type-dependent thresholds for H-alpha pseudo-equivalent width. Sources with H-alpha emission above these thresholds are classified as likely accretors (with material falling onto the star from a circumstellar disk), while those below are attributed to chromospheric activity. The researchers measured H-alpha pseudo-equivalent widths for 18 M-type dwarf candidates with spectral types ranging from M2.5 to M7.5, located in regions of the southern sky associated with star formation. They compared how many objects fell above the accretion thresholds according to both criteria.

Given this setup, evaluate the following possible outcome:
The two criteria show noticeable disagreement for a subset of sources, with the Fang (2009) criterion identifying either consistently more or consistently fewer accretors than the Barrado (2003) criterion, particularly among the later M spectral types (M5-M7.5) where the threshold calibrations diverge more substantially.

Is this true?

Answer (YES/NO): NO